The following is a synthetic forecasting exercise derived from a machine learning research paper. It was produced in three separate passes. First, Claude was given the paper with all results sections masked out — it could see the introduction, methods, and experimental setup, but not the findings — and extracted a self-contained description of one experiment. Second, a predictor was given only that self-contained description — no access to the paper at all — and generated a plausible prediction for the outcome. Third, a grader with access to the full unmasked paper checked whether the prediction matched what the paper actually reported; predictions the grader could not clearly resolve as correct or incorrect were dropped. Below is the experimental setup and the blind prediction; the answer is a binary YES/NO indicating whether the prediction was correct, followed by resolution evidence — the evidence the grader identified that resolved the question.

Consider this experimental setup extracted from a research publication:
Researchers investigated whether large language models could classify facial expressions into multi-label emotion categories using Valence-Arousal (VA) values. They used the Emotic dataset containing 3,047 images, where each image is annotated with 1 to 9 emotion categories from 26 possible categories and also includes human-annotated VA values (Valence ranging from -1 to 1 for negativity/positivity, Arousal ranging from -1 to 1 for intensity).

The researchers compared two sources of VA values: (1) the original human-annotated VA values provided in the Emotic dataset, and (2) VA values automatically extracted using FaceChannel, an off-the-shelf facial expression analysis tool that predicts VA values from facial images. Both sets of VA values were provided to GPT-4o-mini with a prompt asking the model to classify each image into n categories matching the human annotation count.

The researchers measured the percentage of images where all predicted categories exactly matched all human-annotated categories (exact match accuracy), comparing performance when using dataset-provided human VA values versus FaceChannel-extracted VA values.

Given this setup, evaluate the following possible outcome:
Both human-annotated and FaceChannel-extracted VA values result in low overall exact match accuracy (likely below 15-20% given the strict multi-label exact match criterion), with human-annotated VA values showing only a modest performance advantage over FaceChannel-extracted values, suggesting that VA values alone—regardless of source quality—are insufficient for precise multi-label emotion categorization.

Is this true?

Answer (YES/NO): NO